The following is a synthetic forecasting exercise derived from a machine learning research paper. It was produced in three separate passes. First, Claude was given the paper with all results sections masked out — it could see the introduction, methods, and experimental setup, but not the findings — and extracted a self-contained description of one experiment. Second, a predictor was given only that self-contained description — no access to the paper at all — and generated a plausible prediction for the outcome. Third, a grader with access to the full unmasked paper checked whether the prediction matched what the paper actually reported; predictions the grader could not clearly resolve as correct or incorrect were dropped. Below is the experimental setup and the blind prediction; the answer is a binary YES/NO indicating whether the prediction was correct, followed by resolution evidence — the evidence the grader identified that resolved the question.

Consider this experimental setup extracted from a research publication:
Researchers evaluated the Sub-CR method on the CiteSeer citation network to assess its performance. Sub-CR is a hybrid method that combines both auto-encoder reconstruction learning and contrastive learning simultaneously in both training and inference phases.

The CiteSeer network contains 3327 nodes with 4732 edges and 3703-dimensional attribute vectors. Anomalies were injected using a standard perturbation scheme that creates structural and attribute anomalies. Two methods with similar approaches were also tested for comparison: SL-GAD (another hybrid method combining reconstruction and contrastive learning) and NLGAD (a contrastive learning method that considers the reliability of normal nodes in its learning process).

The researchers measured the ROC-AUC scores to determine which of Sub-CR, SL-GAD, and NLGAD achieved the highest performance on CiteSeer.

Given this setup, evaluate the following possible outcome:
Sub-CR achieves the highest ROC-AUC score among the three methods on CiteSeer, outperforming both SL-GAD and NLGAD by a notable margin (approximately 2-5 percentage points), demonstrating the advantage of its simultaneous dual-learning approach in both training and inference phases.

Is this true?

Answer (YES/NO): NO